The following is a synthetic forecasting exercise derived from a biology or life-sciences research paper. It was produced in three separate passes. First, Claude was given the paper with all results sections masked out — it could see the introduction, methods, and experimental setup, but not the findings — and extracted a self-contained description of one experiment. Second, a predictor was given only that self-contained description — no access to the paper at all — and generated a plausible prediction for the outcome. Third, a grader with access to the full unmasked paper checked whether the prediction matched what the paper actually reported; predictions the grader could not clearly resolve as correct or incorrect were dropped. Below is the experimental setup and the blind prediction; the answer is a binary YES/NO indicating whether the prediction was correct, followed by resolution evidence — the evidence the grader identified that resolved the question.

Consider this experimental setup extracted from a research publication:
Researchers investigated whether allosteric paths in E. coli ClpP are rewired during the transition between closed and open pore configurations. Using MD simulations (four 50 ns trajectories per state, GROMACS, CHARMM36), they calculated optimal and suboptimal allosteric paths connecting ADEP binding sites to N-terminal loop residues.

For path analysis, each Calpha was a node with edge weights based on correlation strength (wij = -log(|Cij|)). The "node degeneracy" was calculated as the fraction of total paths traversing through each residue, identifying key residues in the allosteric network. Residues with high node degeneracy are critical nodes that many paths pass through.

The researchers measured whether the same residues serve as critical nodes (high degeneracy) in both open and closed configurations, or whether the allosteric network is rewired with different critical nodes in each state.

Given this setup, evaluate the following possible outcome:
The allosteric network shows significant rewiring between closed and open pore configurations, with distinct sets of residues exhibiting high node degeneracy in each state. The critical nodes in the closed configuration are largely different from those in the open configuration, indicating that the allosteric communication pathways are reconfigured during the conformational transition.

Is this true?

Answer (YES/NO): NO